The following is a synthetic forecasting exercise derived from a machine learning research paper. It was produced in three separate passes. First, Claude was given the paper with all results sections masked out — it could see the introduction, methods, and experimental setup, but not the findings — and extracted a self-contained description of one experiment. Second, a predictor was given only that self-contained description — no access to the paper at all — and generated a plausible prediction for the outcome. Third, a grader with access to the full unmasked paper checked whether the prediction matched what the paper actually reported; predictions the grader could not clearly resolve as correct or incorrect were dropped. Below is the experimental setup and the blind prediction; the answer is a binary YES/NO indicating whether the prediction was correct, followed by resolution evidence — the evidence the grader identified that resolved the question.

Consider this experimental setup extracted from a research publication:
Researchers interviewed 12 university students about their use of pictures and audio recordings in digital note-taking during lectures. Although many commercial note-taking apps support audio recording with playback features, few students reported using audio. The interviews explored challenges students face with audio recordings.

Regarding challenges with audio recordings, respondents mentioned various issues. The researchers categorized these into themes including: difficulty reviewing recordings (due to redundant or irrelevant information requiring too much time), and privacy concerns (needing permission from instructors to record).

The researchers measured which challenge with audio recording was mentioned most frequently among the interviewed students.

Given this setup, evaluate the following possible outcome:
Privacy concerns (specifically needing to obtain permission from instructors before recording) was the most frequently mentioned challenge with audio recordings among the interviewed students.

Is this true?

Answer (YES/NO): NO